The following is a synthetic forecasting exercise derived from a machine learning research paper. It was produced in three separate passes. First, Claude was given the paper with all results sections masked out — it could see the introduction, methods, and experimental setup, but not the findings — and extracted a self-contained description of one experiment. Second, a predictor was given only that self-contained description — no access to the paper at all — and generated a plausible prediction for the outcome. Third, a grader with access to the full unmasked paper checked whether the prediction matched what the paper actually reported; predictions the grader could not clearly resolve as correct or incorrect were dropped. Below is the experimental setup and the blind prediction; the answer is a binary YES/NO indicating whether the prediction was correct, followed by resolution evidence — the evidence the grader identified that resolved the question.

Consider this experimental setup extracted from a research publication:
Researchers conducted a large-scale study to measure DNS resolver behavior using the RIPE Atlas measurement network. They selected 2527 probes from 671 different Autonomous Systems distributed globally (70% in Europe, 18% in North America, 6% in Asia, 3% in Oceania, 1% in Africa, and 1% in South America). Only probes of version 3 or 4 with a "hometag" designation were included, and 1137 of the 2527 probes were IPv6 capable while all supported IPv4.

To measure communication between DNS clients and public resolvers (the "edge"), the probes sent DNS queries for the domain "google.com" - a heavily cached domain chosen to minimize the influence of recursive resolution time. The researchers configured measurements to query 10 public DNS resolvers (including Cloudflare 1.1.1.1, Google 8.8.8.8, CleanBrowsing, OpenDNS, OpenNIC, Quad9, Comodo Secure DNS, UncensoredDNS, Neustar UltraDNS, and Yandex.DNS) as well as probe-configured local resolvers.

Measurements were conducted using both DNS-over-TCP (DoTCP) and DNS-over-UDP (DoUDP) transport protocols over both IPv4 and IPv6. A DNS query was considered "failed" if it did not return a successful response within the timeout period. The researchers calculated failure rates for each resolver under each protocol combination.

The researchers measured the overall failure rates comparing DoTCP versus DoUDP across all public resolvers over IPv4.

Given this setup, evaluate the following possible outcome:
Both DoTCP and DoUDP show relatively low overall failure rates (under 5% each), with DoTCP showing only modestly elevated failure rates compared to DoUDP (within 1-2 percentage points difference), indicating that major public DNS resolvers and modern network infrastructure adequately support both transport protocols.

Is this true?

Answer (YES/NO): NO